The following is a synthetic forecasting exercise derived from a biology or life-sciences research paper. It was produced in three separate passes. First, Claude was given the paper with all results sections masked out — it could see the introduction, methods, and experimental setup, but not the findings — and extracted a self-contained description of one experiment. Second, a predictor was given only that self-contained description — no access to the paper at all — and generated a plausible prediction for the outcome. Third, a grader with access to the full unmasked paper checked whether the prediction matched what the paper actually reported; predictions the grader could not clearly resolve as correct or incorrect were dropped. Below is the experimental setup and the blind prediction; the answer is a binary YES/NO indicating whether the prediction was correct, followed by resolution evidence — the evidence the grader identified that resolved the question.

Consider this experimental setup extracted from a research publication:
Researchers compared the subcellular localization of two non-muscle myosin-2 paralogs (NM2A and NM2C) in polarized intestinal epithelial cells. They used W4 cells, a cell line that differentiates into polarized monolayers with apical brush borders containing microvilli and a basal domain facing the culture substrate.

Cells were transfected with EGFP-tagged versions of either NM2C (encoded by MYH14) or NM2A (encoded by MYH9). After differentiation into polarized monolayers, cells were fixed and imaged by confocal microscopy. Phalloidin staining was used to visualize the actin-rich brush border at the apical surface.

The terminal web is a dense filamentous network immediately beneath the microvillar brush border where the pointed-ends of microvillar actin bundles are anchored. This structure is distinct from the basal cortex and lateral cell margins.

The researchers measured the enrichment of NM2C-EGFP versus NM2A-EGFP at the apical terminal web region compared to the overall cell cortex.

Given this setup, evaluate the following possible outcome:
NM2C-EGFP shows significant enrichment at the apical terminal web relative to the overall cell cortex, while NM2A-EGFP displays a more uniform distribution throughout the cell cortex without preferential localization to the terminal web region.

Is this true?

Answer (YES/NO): YES